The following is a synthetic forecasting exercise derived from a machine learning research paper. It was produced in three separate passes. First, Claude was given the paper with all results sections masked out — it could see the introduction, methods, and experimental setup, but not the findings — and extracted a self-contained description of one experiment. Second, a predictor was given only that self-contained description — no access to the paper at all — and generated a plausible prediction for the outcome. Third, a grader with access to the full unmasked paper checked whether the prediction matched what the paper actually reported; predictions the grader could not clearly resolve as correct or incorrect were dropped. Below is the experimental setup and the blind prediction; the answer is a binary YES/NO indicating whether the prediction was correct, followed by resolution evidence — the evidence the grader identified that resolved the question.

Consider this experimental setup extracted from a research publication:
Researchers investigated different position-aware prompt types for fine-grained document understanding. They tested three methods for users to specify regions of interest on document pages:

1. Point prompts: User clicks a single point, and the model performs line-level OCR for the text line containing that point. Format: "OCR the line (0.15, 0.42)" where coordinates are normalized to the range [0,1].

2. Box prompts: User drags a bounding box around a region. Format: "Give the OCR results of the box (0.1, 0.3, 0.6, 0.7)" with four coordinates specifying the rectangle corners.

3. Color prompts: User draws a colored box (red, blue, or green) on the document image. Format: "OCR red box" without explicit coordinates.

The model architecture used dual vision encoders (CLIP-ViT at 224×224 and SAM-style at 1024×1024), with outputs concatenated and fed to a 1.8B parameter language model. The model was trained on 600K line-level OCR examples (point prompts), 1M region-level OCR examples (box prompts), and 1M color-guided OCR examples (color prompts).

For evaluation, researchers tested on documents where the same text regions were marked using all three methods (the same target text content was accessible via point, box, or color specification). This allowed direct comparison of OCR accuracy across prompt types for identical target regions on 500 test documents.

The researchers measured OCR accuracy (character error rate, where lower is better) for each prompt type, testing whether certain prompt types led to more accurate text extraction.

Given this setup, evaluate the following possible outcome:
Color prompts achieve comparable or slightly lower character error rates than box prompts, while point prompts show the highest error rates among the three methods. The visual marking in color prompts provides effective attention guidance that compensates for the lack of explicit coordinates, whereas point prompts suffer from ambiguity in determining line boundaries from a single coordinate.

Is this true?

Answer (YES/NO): NO